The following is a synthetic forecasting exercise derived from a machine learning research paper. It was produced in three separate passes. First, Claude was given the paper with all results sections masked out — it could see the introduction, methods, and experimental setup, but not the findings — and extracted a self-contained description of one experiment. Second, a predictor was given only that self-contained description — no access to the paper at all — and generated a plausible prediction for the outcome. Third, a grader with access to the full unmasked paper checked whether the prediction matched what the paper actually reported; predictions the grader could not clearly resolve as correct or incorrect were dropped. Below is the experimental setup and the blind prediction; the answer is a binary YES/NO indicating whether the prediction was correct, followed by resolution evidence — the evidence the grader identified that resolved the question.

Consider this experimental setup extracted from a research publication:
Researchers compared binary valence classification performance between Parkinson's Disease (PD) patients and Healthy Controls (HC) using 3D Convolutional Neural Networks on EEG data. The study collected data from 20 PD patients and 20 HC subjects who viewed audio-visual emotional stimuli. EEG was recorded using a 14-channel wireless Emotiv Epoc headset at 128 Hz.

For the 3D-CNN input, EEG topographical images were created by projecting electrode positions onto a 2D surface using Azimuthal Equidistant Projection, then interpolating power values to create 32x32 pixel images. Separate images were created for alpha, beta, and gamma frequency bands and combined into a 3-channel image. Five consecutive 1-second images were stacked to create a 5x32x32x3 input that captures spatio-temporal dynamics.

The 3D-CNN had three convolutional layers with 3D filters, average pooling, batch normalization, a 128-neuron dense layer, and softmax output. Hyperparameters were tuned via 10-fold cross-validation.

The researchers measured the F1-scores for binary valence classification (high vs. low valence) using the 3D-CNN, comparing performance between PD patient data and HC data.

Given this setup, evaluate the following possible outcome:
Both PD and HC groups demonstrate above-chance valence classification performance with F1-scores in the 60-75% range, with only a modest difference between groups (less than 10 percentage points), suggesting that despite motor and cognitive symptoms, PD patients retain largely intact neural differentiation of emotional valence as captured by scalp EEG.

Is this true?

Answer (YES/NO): NO